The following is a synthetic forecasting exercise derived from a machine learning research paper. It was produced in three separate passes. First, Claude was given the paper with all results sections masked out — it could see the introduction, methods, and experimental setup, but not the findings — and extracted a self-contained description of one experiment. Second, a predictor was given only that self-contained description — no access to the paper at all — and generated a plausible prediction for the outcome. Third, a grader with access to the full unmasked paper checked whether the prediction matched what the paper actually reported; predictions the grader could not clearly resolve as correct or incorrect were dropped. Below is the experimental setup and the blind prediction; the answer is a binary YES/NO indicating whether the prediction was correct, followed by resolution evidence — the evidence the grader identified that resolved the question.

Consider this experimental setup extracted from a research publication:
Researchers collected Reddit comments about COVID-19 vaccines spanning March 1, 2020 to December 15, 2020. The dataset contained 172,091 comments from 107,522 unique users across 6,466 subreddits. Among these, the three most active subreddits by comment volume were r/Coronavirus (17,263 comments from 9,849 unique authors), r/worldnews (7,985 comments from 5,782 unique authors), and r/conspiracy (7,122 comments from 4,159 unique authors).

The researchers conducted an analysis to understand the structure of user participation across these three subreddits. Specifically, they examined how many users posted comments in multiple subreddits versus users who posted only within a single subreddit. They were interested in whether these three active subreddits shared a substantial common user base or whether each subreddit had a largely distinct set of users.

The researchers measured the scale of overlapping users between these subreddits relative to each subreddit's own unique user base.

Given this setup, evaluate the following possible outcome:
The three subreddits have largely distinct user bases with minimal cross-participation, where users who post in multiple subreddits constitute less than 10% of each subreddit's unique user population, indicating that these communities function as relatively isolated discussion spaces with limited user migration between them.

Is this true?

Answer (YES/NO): YES